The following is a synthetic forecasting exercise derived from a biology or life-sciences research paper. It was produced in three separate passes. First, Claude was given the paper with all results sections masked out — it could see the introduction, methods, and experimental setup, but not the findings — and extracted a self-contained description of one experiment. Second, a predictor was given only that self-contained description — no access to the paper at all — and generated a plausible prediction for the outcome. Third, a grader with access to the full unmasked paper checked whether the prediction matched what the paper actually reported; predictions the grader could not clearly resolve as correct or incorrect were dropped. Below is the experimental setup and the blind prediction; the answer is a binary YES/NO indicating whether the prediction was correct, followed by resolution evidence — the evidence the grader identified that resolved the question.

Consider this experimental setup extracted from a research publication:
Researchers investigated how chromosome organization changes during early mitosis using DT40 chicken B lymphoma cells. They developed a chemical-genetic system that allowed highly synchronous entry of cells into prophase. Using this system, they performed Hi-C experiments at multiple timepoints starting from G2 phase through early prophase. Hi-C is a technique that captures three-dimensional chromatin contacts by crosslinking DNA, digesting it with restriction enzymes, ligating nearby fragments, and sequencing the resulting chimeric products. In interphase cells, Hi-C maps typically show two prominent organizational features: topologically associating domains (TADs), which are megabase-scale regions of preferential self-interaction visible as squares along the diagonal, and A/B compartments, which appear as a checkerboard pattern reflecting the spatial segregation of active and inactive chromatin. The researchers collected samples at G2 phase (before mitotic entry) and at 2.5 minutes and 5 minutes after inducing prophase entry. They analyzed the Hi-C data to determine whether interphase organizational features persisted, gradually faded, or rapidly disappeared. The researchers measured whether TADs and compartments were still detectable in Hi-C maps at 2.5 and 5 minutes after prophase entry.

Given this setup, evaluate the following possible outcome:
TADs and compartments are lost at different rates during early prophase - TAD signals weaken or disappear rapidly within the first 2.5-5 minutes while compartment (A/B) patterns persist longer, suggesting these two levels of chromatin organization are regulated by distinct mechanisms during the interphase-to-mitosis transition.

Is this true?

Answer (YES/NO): NO